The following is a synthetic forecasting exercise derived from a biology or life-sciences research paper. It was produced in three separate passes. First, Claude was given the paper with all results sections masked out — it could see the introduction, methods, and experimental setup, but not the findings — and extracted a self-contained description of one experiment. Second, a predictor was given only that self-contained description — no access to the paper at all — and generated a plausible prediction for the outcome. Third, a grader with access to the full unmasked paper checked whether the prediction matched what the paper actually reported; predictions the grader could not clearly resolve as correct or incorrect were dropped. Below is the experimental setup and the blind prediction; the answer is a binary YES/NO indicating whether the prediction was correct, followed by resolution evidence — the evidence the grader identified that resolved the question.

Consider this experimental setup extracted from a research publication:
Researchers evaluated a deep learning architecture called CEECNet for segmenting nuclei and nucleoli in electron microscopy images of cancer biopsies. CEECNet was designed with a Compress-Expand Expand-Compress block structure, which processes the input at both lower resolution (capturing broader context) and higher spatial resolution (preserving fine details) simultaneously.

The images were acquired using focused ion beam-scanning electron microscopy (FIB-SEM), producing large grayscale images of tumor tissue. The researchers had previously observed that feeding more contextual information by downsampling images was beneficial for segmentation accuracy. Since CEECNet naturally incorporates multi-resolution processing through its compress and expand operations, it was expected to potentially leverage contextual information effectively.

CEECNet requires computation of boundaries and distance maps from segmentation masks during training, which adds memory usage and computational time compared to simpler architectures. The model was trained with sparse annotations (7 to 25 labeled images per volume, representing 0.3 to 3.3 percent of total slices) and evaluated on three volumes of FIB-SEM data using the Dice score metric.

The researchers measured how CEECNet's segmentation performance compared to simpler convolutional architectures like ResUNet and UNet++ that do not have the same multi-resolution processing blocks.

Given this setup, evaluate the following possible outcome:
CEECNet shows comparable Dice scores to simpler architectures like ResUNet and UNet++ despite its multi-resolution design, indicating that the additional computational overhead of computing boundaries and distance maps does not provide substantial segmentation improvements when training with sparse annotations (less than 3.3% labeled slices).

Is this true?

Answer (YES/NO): YES